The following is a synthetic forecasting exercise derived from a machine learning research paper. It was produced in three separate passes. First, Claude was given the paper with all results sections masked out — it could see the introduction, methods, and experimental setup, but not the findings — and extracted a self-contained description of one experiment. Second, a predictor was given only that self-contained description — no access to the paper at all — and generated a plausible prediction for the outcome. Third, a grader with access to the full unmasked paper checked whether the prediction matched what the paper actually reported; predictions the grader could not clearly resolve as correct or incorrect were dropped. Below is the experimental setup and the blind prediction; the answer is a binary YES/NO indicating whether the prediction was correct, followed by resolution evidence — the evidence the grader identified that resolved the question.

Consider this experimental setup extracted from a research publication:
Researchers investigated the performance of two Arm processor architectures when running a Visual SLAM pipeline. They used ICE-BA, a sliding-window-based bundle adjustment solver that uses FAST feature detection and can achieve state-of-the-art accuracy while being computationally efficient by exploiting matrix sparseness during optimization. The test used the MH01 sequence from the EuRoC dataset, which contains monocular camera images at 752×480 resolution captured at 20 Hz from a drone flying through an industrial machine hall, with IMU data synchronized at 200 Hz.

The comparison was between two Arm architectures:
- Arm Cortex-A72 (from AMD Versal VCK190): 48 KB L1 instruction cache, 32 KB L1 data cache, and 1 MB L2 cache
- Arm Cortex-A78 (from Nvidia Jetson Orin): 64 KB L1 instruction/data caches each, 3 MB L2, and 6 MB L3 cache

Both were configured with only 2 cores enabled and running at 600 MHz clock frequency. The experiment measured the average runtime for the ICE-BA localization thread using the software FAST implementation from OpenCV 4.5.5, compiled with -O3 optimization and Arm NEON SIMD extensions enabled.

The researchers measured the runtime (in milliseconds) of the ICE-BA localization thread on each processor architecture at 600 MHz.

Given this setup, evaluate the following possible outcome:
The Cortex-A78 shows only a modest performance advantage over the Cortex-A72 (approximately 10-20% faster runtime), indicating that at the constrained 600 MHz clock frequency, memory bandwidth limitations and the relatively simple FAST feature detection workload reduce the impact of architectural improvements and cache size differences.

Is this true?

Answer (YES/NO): NO